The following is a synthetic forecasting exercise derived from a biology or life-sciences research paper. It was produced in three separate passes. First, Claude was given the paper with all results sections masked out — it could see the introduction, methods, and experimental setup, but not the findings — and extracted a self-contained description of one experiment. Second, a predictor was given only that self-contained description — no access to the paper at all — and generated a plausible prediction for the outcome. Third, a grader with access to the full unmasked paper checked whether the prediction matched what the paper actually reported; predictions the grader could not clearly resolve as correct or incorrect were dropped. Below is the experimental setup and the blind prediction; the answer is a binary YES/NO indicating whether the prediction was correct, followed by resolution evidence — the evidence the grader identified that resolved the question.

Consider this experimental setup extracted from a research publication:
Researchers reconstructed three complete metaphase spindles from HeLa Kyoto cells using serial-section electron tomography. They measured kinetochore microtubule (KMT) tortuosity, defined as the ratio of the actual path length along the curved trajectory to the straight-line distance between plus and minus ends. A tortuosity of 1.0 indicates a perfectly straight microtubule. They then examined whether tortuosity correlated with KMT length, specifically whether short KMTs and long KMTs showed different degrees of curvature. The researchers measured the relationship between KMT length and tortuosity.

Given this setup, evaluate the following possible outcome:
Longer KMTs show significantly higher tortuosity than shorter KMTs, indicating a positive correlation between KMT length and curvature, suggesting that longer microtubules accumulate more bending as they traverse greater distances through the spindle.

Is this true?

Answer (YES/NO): YES